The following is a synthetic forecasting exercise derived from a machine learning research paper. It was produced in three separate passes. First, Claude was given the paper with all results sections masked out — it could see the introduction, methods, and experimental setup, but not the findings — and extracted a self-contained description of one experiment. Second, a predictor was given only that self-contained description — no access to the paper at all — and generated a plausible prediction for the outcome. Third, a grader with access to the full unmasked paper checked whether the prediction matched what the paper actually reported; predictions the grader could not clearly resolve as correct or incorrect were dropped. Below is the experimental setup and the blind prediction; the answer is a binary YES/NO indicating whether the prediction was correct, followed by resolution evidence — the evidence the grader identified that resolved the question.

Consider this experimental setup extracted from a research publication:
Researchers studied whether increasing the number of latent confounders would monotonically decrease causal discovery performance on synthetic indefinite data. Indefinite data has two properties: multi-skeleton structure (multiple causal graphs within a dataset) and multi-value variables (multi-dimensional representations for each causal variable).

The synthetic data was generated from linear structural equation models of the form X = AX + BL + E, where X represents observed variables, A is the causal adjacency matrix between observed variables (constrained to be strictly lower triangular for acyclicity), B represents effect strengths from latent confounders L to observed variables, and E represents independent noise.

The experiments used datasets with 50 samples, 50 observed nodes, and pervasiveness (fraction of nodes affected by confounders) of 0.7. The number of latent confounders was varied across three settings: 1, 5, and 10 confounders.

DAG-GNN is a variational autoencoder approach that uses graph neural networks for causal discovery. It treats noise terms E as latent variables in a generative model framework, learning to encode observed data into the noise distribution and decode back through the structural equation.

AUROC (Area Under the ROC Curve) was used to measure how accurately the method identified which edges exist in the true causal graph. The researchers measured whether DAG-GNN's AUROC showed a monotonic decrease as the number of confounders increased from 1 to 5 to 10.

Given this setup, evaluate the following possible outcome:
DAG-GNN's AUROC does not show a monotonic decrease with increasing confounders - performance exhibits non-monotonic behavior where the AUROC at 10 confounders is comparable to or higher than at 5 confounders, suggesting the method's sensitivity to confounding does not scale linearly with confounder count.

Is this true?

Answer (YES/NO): NO